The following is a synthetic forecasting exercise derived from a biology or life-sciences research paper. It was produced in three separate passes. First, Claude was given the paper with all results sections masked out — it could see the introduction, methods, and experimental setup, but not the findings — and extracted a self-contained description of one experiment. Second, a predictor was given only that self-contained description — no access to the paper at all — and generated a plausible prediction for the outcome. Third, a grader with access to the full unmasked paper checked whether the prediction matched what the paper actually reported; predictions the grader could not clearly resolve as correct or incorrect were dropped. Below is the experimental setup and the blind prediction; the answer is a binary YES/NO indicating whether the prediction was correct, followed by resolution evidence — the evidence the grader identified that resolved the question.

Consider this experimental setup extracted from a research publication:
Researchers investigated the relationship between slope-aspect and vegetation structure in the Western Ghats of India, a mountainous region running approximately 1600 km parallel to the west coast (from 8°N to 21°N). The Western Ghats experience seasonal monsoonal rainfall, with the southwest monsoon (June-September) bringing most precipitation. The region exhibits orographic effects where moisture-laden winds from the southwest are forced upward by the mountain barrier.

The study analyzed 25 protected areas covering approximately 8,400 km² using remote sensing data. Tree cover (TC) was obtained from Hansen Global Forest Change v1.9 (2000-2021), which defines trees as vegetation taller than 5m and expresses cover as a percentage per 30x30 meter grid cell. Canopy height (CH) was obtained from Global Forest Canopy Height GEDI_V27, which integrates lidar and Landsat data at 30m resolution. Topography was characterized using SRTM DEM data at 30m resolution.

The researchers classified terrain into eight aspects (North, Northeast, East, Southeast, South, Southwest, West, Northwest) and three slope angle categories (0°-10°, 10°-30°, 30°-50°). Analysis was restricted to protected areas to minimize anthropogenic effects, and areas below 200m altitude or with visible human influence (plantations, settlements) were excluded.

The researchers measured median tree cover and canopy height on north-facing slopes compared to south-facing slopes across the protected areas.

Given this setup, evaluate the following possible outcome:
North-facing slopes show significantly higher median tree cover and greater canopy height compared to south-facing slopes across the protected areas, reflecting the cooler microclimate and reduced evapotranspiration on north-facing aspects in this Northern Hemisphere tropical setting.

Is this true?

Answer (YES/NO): YES